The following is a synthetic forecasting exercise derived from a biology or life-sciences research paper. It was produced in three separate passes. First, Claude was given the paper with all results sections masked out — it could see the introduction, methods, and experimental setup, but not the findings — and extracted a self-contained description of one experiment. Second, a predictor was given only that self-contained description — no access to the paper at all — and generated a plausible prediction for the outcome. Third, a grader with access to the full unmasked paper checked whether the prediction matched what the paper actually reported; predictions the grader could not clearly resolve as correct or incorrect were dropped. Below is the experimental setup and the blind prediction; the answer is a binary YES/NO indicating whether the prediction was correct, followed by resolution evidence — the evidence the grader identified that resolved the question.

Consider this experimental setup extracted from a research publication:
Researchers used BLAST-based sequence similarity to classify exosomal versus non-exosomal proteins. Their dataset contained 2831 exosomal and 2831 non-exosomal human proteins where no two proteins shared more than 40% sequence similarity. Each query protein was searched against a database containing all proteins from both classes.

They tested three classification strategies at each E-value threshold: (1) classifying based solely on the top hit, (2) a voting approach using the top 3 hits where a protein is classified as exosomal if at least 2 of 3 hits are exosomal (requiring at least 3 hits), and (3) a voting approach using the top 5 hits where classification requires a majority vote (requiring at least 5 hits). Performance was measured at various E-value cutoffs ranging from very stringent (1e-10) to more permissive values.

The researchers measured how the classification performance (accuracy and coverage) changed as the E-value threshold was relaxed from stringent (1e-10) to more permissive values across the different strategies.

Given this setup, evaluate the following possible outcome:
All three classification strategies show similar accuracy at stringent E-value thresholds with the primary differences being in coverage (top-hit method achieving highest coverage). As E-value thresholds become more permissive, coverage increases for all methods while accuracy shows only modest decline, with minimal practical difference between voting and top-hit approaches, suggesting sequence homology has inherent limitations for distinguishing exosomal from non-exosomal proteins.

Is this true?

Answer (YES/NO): NO